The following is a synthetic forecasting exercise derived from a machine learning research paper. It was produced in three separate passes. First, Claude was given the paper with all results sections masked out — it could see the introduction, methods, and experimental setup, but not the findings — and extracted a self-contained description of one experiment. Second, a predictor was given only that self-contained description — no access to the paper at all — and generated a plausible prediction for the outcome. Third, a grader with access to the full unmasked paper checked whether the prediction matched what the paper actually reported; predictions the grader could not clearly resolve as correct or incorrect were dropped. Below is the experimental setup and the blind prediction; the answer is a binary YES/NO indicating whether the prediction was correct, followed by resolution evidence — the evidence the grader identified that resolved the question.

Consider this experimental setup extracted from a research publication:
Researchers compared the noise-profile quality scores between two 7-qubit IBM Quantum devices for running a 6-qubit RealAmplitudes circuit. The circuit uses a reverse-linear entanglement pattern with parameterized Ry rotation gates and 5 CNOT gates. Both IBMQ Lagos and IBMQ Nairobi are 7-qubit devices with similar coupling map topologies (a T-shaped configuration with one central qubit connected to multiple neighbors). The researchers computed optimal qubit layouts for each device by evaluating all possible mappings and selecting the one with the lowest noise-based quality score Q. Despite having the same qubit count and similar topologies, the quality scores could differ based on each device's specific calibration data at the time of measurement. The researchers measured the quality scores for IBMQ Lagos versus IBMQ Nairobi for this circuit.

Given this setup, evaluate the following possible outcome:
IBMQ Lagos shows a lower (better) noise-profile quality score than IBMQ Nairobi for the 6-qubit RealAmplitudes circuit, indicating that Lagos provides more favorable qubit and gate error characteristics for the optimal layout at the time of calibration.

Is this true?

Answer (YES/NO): YES